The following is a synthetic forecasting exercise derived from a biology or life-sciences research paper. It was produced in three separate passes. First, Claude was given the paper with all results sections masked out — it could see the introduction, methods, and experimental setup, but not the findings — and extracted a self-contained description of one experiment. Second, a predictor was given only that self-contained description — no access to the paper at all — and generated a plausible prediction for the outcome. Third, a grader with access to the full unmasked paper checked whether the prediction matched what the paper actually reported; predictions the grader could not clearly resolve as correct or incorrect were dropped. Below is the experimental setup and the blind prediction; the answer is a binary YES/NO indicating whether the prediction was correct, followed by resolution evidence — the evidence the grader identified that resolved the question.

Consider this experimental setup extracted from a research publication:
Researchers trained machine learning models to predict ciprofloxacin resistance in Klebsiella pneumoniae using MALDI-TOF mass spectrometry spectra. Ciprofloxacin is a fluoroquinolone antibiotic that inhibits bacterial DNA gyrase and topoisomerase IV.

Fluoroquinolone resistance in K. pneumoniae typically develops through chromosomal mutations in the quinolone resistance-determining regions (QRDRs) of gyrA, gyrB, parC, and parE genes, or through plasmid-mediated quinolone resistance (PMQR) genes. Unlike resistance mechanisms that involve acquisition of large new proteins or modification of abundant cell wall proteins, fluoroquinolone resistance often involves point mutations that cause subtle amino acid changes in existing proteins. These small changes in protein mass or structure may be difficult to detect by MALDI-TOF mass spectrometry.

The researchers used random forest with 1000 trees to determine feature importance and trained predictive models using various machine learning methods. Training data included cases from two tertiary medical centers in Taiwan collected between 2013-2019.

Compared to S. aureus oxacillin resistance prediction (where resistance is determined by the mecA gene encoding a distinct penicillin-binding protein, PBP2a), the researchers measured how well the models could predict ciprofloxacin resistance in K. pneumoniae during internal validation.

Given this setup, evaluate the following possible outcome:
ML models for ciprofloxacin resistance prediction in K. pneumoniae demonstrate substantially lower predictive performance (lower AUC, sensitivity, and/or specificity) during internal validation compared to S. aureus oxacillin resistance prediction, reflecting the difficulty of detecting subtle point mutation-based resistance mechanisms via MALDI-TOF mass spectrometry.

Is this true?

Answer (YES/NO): YES